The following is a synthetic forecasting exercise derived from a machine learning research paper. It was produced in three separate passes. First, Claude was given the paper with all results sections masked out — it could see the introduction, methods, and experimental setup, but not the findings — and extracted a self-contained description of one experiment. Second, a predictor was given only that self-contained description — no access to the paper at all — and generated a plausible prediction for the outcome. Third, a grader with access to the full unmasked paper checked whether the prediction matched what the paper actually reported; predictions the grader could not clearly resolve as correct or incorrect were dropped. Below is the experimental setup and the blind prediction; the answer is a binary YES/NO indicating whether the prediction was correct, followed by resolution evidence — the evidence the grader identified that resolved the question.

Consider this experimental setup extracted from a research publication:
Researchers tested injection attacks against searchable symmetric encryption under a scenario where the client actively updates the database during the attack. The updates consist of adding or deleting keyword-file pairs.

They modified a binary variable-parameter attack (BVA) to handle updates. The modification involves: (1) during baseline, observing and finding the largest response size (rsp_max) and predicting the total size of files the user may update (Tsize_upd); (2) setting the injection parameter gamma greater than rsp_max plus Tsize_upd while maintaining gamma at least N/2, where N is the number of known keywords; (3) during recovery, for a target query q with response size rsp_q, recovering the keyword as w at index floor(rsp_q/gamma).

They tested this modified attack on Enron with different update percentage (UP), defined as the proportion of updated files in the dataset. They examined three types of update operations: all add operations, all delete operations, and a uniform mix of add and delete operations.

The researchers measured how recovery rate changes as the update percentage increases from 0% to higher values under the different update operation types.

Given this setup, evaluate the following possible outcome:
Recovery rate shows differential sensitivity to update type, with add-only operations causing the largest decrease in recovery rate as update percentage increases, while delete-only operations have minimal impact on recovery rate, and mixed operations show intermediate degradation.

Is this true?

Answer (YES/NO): NO